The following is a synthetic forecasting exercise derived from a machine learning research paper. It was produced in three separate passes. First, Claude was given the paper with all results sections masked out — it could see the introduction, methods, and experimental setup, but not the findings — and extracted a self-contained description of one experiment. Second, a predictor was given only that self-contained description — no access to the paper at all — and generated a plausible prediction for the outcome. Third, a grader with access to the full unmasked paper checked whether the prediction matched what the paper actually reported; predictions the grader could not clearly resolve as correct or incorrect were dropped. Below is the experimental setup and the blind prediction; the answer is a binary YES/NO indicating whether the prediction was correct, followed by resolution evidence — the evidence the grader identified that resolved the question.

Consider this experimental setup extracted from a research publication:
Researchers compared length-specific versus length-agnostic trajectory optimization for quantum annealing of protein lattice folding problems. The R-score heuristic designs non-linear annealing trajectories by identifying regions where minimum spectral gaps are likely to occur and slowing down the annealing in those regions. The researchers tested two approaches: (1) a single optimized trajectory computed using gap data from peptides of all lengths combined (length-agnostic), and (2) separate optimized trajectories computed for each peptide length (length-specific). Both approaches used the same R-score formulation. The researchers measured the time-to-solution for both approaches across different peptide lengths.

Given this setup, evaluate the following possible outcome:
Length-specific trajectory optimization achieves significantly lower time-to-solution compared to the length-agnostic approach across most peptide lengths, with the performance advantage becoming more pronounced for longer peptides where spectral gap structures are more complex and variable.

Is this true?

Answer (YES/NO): YES